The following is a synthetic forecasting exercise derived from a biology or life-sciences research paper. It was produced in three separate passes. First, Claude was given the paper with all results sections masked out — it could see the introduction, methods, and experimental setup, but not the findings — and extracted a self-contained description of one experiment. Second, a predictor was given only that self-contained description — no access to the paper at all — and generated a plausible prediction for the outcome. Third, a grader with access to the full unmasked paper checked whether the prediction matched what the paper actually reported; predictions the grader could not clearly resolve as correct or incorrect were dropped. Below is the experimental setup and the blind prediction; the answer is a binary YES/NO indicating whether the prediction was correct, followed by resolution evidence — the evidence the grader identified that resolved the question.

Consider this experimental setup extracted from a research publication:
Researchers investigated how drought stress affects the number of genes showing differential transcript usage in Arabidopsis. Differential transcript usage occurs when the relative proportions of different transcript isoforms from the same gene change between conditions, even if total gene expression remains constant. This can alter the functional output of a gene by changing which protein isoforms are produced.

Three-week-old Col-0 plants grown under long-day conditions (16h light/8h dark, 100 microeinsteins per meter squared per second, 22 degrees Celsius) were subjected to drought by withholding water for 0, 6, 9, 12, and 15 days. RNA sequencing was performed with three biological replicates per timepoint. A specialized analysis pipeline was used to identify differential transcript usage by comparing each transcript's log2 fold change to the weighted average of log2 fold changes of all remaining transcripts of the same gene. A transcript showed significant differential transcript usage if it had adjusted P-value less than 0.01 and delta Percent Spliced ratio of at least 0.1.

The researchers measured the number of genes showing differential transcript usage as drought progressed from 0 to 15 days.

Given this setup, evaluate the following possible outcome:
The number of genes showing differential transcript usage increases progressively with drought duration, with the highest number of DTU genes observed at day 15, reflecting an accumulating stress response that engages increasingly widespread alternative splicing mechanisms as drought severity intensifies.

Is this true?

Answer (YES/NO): YES